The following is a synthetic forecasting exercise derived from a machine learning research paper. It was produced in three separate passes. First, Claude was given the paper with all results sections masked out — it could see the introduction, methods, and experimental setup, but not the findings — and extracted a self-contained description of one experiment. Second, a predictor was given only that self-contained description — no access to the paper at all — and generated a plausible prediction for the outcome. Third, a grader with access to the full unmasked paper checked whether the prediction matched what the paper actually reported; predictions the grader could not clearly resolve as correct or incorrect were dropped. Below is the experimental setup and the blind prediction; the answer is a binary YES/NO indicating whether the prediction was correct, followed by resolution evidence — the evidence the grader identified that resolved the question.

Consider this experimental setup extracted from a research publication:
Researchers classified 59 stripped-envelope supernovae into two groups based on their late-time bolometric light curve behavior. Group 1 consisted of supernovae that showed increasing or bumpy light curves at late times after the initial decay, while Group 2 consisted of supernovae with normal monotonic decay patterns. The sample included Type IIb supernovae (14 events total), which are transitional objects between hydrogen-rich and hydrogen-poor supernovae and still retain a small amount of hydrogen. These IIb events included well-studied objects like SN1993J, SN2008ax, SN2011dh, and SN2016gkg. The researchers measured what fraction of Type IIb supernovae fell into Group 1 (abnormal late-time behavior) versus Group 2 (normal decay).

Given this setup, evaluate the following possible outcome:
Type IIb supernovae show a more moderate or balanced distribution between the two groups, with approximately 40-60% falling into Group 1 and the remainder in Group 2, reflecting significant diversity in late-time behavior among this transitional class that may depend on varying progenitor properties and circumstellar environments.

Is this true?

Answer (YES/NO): NO